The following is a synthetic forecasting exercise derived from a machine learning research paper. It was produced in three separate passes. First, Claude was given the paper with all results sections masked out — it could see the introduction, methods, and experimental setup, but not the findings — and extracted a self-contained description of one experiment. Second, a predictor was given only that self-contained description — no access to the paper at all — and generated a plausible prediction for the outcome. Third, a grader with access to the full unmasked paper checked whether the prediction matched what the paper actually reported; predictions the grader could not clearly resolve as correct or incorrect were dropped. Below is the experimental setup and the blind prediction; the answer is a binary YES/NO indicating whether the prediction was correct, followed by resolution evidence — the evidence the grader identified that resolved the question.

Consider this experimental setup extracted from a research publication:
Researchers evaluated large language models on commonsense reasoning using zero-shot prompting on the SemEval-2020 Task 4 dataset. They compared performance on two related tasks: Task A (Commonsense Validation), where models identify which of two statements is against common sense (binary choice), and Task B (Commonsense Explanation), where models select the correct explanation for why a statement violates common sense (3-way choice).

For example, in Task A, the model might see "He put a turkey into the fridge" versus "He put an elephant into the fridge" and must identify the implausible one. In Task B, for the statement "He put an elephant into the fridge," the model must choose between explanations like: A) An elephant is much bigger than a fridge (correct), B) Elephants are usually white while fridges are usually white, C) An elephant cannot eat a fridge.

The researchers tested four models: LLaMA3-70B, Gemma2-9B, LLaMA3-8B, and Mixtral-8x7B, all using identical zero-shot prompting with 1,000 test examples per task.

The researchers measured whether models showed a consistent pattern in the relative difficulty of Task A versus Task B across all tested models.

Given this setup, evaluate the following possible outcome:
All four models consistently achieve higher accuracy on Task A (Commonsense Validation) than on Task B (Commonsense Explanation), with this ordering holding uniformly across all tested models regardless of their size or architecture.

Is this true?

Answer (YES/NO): YES